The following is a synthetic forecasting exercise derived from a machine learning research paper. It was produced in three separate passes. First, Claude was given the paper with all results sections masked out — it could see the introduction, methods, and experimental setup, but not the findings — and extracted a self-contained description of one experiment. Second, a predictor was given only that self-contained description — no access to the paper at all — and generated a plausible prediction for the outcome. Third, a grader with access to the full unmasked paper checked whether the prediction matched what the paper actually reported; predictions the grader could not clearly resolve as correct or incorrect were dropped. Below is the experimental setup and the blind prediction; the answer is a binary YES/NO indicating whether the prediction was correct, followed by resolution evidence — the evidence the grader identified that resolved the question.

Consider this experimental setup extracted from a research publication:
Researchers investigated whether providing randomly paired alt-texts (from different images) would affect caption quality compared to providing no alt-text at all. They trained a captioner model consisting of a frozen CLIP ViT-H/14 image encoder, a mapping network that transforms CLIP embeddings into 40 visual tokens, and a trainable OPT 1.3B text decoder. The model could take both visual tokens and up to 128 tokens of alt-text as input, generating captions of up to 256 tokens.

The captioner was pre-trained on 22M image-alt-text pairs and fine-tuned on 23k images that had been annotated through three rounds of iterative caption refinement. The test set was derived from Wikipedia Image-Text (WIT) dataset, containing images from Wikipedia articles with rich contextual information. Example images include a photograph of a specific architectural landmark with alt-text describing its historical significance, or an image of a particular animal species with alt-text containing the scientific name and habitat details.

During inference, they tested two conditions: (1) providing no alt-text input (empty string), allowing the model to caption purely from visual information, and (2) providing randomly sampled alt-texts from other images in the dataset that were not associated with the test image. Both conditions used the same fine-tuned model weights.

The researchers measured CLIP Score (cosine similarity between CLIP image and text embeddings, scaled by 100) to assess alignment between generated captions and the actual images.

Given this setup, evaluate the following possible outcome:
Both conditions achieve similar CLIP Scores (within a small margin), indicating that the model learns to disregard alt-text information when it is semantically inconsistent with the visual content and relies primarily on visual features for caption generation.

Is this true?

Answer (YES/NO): NO